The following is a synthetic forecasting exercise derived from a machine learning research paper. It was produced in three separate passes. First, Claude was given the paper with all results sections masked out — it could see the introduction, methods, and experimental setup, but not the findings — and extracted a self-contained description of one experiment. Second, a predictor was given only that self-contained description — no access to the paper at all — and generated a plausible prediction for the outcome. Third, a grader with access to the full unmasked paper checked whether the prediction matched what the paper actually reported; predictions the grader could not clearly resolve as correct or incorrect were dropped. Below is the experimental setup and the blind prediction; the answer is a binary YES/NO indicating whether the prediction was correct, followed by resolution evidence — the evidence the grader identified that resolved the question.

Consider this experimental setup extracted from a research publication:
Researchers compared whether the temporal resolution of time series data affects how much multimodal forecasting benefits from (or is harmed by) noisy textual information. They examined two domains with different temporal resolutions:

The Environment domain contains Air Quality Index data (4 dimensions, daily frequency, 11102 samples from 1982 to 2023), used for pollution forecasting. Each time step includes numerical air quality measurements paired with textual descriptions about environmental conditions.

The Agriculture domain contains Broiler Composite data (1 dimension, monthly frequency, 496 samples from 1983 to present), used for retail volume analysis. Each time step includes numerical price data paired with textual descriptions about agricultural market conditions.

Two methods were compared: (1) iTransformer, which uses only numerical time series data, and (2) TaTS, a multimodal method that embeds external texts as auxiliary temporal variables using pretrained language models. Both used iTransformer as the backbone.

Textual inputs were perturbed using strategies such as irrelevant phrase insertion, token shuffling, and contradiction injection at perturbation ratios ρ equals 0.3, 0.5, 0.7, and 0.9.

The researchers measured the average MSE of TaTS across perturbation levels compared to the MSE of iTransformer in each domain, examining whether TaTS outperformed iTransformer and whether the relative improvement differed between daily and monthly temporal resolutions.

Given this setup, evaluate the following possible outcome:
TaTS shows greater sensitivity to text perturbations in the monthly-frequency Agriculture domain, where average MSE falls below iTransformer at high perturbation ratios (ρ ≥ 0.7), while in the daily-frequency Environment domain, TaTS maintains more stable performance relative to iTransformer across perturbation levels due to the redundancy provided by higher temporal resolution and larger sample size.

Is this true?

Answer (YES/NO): NO